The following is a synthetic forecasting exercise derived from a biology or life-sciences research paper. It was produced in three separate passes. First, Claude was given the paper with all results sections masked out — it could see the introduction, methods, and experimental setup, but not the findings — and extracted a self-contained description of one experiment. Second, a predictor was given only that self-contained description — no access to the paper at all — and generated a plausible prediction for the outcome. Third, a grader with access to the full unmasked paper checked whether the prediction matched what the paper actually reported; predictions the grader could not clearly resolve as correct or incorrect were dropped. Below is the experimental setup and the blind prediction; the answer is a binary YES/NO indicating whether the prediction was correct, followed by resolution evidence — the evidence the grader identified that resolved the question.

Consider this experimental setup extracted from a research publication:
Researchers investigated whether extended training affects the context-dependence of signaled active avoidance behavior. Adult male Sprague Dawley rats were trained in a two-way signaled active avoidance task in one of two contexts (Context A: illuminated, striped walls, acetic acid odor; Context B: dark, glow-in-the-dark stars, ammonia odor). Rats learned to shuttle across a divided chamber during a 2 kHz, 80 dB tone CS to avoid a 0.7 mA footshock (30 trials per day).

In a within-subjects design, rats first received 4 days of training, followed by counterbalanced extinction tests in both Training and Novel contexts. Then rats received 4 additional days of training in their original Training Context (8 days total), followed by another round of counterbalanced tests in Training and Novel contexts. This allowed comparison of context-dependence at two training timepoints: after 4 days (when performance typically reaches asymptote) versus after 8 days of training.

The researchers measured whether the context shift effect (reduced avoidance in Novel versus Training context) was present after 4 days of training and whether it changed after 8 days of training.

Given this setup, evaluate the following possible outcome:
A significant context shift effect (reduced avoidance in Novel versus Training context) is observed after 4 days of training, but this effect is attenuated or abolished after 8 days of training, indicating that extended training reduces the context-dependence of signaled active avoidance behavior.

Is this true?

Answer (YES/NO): NO